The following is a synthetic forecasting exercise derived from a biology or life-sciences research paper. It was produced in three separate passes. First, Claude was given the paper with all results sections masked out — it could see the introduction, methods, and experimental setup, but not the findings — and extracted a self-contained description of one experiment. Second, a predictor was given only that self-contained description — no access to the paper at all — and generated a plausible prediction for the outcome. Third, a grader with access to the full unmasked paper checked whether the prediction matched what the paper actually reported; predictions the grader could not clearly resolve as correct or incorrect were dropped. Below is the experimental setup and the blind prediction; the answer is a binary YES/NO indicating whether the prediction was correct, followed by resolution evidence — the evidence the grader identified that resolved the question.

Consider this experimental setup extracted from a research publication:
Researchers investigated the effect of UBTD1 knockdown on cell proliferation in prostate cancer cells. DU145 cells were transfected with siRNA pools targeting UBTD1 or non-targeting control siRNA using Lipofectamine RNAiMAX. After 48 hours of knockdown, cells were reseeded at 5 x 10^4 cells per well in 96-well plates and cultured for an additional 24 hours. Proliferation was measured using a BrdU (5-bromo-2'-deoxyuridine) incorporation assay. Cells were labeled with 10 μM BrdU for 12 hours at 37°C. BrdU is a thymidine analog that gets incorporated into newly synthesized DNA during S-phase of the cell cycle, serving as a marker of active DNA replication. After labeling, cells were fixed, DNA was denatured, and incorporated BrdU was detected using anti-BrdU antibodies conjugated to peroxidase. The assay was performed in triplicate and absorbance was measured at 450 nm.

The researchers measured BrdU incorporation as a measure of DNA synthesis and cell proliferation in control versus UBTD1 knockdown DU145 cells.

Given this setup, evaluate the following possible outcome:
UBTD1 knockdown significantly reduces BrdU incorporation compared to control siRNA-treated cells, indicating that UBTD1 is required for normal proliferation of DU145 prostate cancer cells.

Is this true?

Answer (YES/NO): NO